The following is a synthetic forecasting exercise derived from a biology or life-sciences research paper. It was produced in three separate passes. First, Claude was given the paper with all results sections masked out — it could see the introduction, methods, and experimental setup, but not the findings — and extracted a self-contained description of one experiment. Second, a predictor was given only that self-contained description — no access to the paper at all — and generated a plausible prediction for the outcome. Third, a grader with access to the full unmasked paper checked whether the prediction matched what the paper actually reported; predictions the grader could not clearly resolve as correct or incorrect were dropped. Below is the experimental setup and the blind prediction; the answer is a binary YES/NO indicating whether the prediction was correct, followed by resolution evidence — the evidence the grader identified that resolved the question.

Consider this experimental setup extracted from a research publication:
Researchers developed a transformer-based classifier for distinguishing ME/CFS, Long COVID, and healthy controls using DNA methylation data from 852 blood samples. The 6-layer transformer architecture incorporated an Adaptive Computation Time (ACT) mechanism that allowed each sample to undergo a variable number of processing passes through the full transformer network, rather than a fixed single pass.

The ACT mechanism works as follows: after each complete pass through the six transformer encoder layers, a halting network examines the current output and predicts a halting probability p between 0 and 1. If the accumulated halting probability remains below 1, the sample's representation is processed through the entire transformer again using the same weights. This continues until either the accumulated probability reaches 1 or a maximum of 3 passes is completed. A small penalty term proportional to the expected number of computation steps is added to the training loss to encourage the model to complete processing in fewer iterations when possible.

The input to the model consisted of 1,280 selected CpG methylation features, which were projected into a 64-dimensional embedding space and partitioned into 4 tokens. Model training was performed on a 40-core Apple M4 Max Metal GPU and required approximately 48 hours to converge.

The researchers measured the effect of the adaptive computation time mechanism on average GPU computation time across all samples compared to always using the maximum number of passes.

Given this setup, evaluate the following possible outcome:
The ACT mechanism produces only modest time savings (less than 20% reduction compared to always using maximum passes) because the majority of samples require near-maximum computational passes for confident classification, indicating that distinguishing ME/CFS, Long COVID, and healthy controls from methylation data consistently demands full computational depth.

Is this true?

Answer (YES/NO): NO